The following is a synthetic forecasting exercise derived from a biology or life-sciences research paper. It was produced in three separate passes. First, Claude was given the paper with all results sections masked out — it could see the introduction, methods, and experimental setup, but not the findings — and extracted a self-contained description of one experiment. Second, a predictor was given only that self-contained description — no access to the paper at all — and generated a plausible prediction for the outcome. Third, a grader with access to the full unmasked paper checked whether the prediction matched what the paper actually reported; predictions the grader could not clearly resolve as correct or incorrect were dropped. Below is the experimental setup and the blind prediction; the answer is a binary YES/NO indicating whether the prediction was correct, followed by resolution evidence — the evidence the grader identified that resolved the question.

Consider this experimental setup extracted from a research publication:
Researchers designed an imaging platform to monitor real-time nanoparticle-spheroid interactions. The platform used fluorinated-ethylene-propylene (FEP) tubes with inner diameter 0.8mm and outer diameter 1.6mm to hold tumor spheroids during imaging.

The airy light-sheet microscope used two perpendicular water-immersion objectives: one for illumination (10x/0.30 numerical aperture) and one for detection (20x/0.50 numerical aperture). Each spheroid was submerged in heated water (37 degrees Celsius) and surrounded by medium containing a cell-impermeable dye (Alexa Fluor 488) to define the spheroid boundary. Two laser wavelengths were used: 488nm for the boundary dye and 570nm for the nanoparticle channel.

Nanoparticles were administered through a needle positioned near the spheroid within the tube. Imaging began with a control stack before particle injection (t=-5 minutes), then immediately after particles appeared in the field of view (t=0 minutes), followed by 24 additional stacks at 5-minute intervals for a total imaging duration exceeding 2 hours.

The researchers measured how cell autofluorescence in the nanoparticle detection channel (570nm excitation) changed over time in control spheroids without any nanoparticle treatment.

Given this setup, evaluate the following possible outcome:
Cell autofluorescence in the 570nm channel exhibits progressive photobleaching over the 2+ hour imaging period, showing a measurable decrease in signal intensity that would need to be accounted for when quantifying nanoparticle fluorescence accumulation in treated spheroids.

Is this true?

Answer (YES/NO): YES